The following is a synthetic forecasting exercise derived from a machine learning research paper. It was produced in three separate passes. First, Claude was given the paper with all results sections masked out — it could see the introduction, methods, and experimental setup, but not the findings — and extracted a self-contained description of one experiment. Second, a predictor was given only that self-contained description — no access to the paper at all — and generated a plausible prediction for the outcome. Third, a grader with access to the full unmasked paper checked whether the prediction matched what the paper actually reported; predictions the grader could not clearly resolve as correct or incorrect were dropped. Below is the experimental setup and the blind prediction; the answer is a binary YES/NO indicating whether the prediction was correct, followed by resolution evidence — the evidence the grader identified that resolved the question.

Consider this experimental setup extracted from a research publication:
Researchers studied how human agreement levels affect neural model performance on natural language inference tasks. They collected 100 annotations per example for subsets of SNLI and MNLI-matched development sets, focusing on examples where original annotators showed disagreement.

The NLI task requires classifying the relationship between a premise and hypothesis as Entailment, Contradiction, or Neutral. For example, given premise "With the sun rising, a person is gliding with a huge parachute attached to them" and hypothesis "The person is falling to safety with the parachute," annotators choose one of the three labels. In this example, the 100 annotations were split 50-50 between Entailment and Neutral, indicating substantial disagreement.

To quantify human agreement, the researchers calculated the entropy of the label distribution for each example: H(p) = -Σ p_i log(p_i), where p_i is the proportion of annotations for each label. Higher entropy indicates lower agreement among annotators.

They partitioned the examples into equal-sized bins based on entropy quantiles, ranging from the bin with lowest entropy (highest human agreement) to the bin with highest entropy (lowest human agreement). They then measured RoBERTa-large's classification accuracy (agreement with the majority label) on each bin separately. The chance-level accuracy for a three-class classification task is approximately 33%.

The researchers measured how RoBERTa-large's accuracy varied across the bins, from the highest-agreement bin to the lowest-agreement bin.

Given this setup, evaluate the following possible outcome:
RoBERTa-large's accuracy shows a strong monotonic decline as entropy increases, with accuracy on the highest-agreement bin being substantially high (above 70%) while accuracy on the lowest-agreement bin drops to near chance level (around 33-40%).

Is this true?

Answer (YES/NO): NO